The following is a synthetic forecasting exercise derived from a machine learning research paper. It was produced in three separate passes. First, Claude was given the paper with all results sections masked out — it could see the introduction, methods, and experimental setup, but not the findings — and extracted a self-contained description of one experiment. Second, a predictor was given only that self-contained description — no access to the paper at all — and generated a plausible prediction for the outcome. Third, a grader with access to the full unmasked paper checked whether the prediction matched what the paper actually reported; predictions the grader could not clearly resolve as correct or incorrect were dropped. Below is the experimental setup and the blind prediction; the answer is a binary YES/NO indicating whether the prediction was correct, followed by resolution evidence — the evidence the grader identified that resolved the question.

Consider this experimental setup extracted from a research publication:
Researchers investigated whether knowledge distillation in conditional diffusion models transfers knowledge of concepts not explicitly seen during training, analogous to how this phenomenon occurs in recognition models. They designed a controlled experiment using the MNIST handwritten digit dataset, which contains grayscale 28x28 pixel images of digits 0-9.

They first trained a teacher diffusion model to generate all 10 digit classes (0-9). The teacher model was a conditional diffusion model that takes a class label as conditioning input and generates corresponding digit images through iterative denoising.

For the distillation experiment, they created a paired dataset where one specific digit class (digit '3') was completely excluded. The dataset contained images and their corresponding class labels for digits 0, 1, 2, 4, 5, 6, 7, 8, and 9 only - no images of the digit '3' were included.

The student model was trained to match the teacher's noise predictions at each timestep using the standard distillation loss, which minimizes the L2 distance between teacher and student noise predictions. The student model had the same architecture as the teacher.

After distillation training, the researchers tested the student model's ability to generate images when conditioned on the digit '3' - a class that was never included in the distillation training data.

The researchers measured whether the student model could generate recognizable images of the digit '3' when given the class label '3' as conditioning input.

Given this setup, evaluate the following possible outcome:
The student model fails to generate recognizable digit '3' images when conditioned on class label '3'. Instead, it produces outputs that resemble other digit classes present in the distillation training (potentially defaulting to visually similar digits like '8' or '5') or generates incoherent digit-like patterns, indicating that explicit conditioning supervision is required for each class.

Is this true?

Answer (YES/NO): YES